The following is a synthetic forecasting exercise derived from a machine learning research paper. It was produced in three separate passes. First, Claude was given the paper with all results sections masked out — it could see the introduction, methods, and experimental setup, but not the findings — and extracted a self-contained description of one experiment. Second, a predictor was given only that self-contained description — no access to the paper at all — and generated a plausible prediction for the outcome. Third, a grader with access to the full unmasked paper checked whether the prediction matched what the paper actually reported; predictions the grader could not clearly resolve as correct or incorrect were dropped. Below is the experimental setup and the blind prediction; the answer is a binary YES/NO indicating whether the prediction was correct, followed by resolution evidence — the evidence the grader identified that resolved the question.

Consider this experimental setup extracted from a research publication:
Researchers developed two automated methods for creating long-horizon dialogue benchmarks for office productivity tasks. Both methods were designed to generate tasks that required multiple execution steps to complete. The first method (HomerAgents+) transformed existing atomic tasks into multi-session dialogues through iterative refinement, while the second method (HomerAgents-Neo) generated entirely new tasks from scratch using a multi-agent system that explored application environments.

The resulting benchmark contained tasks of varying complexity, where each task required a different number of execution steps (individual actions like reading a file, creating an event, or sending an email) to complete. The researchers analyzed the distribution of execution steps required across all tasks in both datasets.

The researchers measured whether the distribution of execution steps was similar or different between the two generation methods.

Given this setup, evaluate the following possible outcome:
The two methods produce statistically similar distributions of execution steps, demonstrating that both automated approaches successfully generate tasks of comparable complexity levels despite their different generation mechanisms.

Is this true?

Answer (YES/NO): NO